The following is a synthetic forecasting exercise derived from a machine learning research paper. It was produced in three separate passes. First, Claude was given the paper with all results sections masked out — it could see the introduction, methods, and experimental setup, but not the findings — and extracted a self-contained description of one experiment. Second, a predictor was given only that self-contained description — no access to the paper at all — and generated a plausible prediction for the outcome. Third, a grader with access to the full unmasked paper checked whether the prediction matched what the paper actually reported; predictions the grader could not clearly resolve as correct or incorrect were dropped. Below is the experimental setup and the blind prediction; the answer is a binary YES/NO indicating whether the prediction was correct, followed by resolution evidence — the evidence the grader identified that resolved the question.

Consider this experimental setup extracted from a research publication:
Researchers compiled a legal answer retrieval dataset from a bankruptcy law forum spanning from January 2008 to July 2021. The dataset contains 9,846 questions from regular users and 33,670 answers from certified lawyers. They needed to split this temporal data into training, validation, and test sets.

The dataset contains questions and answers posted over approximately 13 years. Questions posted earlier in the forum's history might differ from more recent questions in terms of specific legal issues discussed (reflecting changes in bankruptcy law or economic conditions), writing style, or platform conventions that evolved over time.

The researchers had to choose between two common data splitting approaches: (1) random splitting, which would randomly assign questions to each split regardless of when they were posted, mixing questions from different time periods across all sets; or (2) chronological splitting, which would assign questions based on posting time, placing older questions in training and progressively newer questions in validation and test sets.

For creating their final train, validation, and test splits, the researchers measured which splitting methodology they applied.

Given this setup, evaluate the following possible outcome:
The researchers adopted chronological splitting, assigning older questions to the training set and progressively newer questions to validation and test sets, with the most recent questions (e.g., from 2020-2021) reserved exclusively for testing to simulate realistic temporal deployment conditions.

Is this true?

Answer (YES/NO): YES